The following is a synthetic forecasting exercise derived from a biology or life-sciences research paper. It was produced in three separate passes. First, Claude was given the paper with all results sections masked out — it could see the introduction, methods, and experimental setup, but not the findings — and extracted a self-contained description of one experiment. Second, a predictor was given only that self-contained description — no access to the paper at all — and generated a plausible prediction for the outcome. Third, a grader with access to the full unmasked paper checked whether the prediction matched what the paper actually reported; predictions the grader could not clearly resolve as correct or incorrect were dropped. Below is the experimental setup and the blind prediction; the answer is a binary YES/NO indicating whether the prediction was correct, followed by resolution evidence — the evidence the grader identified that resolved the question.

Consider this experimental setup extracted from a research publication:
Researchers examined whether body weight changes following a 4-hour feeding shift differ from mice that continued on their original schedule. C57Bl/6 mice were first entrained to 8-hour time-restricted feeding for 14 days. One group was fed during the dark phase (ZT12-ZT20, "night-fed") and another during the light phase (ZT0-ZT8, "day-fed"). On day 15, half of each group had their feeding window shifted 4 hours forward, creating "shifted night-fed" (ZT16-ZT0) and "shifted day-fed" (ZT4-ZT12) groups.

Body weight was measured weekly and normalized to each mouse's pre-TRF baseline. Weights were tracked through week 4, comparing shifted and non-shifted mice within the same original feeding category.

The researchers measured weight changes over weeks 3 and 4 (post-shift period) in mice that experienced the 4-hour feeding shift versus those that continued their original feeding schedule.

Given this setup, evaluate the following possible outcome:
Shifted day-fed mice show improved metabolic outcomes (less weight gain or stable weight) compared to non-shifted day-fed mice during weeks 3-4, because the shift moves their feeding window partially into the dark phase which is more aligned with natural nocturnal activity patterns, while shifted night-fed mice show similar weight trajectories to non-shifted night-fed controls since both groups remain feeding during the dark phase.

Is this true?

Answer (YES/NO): NO